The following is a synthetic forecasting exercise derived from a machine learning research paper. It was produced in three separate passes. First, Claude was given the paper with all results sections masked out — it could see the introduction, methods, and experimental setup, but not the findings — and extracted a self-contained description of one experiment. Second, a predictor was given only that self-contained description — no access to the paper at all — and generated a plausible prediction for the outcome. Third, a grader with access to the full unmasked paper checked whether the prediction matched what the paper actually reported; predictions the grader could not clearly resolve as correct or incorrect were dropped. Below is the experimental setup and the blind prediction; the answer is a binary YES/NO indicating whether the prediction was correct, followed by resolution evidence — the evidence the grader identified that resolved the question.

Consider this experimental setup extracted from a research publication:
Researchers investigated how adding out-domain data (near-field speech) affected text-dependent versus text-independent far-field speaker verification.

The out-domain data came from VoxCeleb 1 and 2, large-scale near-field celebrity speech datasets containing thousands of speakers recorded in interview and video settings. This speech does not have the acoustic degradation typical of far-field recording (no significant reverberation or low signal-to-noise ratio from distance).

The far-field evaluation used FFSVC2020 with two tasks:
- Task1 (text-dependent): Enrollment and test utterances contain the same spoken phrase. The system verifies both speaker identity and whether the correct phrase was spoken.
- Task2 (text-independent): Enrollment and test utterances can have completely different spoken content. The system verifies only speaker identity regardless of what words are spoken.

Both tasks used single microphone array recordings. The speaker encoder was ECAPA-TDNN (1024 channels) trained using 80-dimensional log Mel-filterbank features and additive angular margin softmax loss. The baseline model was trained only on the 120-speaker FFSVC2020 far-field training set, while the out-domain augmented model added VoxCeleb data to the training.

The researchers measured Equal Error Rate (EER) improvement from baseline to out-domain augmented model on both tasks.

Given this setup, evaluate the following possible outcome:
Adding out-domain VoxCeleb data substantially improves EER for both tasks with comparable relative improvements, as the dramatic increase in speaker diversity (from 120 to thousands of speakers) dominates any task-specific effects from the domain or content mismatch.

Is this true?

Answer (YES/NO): NO